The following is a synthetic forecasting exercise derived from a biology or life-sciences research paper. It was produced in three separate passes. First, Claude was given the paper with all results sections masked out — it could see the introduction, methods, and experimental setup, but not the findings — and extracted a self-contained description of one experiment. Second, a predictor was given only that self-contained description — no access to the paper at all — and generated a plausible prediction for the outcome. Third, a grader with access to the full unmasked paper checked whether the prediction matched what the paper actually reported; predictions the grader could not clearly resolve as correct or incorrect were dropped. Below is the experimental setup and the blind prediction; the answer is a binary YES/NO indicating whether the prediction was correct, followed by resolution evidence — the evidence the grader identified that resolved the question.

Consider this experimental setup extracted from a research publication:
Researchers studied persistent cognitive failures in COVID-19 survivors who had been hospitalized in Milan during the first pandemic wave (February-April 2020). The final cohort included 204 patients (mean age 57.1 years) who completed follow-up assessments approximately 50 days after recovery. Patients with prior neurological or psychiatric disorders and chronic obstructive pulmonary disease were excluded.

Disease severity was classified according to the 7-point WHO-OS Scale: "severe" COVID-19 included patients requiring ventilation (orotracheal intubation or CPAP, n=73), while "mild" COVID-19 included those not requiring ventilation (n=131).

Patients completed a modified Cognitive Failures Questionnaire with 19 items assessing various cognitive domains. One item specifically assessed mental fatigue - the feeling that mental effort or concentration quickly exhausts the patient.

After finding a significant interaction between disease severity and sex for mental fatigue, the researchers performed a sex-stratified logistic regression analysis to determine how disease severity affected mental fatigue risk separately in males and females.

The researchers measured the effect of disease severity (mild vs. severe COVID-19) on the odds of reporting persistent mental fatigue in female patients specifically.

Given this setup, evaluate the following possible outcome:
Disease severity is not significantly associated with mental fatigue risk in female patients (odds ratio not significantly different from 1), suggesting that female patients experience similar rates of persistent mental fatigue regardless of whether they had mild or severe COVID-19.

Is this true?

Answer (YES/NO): NO